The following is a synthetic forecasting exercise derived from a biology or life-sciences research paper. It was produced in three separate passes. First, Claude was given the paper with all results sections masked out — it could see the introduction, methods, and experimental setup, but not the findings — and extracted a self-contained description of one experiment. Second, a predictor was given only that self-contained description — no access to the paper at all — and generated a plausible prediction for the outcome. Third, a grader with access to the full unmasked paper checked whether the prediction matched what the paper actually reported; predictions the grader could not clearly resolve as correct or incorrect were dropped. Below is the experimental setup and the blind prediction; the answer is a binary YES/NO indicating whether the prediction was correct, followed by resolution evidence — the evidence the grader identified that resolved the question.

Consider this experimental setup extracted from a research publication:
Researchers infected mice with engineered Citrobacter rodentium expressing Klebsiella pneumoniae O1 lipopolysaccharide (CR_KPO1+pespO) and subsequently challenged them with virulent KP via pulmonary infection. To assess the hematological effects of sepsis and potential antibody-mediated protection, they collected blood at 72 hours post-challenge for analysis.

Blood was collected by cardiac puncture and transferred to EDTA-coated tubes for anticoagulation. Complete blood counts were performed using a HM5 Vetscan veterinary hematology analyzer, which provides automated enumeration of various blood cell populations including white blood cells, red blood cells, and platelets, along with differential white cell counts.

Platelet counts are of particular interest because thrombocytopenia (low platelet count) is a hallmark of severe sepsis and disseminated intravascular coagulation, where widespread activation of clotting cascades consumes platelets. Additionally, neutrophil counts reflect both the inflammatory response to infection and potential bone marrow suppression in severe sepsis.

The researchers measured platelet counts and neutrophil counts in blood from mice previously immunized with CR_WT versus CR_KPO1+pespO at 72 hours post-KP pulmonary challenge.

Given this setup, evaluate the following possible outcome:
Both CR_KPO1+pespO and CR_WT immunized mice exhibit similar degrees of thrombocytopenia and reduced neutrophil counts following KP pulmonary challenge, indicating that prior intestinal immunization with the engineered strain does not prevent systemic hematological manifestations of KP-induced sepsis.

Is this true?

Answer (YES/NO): NO